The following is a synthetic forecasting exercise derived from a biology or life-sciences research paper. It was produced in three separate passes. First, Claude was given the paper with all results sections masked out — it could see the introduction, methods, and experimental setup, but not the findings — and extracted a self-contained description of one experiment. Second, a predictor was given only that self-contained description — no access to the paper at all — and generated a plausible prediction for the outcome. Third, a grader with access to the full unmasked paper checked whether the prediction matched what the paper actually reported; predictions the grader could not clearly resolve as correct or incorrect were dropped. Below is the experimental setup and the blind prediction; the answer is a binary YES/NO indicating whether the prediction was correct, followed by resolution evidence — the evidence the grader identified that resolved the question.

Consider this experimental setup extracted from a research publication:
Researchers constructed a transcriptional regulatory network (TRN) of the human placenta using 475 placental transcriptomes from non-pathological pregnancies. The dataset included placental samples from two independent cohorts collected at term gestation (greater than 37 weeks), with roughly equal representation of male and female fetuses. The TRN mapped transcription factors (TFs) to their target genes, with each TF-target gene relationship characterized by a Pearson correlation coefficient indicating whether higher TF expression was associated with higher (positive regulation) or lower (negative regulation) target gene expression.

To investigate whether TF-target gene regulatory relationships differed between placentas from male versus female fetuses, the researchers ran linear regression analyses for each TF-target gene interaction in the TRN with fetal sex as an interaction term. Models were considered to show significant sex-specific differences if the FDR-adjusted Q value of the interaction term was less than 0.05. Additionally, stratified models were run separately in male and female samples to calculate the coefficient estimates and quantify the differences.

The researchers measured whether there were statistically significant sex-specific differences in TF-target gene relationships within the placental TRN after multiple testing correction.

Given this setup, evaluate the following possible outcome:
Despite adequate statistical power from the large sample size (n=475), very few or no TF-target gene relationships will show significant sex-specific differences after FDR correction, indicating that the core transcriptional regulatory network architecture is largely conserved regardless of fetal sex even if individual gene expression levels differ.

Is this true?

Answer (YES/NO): NO